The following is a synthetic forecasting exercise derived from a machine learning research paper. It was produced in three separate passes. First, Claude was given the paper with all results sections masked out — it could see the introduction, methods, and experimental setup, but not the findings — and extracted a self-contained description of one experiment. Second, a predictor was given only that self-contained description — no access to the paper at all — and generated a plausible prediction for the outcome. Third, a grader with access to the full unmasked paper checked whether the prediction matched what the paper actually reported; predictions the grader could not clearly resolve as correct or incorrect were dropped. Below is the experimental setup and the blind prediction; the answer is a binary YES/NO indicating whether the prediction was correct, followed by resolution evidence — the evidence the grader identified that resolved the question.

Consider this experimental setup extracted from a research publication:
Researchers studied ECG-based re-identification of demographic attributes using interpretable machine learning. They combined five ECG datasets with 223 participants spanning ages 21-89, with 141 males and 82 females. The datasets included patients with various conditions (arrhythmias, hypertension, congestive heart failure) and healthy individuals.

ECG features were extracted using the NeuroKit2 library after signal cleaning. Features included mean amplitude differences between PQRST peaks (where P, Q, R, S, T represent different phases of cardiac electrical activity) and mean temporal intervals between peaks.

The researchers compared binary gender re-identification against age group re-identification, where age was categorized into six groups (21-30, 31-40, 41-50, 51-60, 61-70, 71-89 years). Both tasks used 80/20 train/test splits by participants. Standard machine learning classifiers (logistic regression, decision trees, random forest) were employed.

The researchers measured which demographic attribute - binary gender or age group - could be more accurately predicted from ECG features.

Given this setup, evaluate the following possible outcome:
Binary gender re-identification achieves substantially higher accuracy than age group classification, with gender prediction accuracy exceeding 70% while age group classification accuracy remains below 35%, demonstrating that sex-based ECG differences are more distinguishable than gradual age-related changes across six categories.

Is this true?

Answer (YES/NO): NO